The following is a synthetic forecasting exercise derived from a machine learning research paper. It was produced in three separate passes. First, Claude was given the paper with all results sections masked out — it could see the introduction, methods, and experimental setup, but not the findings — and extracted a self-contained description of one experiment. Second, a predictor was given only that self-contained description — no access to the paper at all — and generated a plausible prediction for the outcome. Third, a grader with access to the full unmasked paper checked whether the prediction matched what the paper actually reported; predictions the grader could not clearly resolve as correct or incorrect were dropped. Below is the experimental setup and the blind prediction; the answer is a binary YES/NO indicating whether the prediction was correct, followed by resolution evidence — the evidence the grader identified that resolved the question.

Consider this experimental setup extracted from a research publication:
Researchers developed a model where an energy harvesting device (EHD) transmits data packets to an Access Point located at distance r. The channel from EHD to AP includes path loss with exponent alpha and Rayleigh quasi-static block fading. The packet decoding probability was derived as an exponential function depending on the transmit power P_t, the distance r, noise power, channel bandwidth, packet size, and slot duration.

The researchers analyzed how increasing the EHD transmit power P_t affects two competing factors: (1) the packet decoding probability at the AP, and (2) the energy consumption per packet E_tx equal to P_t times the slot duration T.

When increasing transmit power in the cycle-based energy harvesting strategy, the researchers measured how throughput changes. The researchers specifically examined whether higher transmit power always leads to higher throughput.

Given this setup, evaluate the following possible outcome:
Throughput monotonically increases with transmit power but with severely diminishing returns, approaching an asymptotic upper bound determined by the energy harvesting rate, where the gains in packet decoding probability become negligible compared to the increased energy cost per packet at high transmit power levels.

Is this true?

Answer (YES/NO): NO